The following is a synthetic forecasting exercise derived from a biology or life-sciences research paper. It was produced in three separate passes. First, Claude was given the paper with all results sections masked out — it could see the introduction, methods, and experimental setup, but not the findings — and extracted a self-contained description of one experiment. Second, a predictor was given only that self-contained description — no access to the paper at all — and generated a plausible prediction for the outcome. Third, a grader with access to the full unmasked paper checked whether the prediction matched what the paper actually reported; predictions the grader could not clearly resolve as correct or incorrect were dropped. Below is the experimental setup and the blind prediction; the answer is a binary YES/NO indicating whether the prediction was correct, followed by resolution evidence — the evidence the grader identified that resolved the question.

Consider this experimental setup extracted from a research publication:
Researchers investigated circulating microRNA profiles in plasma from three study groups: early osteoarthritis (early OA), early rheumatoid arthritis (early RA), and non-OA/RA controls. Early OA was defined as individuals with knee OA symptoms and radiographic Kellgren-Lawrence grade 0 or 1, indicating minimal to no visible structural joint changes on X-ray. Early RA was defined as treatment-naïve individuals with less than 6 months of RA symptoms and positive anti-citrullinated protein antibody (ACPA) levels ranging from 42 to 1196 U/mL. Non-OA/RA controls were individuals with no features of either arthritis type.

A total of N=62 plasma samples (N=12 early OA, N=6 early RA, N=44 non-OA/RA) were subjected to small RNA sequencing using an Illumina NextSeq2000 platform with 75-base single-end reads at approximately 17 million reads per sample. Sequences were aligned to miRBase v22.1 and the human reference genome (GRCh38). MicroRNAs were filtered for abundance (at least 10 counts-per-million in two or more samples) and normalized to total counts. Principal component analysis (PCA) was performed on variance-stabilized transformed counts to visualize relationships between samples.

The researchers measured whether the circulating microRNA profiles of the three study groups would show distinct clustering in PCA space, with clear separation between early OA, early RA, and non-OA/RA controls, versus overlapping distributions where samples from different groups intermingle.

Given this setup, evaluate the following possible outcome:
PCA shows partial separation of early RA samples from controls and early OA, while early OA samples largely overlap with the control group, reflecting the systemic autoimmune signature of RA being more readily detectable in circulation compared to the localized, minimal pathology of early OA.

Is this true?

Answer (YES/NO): NO